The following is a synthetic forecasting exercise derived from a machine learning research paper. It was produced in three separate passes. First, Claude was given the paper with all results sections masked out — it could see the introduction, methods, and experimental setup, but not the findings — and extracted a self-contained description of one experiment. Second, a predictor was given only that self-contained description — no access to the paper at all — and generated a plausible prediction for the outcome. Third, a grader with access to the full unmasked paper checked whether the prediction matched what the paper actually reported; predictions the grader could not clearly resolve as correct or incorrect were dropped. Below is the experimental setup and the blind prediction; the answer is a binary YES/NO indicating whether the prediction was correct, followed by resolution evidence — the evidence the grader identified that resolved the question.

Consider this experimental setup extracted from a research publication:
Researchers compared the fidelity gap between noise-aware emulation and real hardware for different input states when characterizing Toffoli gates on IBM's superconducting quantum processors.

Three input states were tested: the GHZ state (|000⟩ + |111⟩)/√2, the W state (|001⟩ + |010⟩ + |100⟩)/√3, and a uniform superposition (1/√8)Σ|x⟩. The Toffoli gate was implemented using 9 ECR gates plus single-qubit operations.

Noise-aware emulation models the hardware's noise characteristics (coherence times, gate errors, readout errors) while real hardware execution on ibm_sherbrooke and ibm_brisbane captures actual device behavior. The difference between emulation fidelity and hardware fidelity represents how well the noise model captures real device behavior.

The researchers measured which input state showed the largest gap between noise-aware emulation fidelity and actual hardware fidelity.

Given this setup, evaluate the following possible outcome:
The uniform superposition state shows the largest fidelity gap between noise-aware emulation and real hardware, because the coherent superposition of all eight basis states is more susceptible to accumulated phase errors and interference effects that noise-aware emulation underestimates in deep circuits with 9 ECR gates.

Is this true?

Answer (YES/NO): NO